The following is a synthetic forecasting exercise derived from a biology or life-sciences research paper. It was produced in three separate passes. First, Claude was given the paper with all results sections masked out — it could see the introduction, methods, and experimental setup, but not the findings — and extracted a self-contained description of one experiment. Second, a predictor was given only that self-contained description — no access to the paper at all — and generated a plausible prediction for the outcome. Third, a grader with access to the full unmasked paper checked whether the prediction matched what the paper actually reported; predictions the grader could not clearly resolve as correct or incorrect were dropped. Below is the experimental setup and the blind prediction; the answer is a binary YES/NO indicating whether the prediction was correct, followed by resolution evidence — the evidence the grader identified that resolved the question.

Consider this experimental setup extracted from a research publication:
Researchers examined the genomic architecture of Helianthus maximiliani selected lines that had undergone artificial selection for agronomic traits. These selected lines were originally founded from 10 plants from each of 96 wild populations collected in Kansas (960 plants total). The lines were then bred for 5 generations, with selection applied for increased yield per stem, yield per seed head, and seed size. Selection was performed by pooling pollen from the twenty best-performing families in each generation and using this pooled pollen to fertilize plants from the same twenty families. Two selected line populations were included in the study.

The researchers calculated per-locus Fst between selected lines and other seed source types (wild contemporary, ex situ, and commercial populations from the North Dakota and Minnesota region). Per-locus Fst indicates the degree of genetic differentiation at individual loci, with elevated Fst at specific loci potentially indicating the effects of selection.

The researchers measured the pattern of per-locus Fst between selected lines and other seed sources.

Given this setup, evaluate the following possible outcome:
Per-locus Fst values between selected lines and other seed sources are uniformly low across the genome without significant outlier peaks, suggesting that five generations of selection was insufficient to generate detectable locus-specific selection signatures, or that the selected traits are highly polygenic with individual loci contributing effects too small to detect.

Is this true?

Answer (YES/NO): NO